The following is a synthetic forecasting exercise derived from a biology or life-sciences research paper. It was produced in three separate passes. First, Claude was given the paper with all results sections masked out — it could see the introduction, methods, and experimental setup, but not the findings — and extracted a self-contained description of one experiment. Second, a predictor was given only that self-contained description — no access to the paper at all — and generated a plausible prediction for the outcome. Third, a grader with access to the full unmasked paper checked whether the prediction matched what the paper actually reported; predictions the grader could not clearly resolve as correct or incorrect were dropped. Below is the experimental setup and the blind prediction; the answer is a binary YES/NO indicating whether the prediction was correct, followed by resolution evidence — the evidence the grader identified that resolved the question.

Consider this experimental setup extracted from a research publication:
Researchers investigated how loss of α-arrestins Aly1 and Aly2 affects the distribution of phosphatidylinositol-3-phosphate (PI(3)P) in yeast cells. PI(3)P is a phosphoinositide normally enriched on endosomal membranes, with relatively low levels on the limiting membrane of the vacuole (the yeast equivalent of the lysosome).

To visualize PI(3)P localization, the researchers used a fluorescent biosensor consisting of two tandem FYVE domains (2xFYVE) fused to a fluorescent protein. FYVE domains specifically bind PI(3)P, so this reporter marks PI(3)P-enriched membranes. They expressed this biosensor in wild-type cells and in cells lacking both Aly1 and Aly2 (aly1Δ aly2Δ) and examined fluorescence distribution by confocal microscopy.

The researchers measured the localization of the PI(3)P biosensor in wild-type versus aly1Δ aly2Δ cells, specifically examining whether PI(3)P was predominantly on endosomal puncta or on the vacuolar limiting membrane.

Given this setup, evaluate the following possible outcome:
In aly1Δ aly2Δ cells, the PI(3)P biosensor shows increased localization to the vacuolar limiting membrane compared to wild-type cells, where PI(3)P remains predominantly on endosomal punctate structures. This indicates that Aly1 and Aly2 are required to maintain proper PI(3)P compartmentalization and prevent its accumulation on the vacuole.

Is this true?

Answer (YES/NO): YES